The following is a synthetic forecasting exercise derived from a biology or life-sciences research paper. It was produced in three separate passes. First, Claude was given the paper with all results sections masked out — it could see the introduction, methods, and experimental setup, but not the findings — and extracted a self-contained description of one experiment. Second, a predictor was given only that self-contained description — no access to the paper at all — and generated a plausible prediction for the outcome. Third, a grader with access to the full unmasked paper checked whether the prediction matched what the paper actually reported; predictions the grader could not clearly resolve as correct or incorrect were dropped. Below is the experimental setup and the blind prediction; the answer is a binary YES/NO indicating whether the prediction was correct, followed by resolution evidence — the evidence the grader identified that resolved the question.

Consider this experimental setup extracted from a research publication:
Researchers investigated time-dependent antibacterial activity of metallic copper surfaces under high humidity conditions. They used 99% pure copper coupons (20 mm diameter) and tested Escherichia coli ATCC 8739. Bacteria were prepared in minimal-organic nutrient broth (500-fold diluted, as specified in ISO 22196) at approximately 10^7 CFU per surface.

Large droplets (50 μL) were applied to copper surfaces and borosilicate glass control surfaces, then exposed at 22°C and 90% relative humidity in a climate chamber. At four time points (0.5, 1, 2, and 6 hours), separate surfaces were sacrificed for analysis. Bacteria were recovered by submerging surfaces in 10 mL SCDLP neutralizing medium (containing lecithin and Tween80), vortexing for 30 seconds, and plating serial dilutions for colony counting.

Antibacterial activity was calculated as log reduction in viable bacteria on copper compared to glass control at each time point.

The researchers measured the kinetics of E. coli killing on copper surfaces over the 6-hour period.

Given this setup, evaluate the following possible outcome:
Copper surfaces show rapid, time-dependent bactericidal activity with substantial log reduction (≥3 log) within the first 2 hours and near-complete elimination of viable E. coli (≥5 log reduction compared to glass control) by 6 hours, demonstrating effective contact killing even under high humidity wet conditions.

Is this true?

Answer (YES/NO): NO